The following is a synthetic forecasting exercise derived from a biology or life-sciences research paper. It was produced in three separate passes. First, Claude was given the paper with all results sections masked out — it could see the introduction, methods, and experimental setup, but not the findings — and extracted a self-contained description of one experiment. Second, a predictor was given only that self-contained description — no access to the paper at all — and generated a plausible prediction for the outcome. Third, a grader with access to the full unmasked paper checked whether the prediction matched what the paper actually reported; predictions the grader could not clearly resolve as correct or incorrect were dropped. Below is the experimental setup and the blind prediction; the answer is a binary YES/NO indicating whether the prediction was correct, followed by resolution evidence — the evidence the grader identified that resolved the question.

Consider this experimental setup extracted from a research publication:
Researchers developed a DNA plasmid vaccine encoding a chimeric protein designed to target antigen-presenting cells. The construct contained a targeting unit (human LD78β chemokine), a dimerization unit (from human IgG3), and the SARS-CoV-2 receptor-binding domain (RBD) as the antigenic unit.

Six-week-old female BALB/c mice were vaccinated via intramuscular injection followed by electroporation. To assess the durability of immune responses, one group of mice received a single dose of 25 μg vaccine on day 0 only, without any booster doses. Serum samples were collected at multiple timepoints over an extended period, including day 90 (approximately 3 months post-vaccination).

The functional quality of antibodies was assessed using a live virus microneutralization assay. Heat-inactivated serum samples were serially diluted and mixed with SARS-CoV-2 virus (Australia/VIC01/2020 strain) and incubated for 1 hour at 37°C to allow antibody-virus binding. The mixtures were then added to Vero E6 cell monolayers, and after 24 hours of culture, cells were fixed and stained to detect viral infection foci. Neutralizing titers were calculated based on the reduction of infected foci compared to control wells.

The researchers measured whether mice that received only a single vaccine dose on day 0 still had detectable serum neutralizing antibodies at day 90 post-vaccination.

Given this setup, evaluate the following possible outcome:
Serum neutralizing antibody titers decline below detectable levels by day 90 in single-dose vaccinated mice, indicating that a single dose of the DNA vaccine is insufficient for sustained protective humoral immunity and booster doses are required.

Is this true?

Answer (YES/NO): NO